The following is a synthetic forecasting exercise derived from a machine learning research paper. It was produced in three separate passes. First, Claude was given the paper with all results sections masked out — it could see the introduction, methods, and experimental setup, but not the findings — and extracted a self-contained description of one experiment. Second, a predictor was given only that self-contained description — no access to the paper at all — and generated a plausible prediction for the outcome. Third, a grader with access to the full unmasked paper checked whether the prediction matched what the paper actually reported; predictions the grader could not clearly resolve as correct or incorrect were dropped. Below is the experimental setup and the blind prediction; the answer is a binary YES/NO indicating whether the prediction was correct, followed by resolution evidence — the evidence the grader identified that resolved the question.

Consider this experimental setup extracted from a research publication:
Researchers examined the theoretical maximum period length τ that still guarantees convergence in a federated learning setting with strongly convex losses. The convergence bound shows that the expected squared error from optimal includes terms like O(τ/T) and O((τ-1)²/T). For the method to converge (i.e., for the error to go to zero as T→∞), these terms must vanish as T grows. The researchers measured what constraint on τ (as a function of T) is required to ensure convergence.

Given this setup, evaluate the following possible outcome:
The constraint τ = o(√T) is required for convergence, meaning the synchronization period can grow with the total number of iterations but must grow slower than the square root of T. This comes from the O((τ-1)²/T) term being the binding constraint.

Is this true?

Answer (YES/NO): YES